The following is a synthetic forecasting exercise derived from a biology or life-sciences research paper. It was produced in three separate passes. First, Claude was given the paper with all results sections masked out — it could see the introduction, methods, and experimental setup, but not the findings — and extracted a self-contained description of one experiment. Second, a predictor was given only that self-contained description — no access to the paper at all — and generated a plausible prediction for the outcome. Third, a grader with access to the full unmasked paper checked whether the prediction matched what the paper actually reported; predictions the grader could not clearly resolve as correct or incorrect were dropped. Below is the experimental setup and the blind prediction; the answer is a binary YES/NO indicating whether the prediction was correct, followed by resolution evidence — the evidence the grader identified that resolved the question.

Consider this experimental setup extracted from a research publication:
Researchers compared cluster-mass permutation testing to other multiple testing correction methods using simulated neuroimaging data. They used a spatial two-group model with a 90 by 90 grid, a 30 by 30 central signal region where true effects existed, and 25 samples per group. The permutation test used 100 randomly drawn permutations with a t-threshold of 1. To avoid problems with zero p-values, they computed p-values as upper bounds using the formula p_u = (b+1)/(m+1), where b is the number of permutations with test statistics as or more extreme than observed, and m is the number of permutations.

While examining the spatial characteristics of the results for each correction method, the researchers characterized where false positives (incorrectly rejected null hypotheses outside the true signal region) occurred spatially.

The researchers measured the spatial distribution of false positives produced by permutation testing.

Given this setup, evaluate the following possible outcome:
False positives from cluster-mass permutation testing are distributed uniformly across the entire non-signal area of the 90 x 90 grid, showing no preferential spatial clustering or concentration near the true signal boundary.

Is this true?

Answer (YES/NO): NO